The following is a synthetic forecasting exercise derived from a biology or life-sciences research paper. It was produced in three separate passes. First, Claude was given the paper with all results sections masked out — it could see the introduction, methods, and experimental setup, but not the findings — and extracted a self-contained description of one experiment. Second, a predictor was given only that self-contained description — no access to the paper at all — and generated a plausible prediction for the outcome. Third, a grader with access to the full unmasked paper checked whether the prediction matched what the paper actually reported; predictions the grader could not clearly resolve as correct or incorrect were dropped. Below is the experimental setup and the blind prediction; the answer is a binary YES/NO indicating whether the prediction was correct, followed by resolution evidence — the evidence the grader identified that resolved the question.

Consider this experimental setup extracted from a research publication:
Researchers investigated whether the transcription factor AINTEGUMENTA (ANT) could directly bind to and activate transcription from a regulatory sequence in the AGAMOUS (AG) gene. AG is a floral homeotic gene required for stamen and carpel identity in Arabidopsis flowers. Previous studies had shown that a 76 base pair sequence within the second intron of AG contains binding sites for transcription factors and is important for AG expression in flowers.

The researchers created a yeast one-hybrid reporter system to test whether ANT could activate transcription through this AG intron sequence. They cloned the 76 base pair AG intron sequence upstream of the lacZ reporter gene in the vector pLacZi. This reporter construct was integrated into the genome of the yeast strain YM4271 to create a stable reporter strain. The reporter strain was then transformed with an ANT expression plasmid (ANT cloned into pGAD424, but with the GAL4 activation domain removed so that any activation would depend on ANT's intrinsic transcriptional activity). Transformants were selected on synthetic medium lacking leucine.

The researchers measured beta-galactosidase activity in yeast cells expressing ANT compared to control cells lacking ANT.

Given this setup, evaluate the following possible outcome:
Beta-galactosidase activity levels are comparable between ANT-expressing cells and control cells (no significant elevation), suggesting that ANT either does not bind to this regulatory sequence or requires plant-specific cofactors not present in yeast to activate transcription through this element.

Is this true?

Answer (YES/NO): NO